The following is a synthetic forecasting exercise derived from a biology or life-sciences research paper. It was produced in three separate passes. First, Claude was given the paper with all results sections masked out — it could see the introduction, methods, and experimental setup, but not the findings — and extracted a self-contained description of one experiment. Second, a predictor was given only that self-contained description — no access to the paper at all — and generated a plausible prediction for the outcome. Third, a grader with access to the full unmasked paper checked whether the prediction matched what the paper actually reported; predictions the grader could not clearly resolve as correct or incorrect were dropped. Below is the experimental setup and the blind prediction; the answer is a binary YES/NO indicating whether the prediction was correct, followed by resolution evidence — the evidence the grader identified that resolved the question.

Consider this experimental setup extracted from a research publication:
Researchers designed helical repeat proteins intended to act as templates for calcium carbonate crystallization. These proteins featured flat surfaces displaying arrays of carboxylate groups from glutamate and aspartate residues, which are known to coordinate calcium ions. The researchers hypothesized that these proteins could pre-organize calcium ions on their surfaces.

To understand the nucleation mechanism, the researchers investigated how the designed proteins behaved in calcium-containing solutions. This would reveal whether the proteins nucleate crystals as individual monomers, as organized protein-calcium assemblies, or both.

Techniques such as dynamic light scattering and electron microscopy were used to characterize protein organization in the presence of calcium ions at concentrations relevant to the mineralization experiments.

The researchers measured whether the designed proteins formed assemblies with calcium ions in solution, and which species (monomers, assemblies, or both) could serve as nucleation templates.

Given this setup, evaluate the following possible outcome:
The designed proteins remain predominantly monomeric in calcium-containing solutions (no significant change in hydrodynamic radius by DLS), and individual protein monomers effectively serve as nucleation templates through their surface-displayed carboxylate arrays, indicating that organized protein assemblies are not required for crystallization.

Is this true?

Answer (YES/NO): NO